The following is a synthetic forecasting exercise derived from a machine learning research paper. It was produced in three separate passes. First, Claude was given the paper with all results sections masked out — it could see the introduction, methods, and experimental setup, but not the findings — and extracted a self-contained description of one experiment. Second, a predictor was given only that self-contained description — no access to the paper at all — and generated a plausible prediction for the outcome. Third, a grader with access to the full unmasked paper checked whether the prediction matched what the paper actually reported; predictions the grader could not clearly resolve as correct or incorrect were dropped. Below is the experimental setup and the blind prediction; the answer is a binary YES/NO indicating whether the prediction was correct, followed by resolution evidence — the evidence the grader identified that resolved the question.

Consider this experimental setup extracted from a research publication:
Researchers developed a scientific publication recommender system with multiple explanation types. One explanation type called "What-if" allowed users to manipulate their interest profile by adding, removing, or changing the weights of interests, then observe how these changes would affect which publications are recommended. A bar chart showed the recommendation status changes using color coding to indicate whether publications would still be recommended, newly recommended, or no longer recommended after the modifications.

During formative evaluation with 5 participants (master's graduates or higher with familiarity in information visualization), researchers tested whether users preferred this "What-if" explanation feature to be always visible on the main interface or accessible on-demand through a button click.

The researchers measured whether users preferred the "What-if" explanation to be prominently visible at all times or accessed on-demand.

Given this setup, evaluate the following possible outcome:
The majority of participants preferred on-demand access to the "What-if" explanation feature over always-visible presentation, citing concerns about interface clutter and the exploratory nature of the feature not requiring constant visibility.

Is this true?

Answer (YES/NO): NO